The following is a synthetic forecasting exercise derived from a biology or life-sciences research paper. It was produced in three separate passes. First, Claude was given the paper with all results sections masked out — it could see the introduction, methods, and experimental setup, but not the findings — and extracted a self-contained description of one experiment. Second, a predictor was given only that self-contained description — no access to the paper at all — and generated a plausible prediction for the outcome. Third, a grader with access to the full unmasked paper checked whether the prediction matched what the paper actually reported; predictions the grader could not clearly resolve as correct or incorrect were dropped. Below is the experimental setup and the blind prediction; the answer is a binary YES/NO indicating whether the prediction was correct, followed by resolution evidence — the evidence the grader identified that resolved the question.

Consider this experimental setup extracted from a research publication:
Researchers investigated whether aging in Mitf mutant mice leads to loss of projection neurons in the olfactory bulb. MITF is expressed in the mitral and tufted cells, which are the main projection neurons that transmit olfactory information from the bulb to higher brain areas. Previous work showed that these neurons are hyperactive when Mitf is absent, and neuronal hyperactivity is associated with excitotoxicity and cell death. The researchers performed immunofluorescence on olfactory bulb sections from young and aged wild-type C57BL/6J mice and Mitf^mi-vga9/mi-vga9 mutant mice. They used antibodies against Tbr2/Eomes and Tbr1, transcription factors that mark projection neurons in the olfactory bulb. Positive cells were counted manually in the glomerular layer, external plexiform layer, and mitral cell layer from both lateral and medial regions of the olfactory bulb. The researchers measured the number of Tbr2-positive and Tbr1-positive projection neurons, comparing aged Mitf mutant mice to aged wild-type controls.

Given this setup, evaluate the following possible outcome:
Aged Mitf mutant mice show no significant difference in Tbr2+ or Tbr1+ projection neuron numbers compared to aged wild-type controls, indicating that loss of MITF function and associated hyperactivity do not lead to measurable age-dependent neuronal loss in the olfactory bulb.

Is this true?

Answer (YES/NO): NO